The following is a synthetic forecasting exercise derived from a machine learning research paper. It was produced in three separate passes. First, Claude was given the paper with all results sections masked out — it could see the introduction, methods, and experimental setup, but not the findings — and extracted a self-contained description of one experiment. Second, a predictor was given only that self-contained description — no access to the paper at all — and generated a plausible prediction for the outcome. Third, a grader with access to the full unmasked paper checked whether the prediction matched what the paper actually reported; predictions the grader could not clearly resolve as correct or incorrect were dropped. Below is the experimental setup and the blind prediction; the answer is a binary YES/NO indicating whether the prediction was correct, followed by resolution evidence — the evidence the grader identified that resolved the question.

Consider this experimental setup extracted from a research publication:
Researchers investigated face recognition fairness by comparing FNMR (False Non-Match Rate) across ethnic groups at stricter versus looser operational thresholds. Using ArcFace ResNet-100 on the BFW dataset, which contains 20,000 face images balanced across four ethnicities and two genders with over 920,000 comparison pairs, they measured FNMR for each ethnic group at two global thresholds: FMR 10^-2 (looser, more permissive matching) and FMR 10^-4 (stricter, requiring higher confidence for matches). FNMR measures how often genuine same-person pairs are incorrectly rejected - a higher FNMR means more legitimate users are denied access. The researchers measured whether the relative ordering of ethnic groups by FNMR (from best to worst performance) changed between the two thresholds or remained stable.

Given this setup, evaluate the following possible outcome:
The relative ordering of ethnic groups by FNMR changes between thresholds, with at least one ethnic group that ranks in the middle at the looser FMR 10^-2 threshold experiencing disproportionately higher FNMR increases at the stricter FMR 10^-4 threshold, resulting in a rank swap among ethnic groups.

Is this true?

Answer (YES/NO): NO